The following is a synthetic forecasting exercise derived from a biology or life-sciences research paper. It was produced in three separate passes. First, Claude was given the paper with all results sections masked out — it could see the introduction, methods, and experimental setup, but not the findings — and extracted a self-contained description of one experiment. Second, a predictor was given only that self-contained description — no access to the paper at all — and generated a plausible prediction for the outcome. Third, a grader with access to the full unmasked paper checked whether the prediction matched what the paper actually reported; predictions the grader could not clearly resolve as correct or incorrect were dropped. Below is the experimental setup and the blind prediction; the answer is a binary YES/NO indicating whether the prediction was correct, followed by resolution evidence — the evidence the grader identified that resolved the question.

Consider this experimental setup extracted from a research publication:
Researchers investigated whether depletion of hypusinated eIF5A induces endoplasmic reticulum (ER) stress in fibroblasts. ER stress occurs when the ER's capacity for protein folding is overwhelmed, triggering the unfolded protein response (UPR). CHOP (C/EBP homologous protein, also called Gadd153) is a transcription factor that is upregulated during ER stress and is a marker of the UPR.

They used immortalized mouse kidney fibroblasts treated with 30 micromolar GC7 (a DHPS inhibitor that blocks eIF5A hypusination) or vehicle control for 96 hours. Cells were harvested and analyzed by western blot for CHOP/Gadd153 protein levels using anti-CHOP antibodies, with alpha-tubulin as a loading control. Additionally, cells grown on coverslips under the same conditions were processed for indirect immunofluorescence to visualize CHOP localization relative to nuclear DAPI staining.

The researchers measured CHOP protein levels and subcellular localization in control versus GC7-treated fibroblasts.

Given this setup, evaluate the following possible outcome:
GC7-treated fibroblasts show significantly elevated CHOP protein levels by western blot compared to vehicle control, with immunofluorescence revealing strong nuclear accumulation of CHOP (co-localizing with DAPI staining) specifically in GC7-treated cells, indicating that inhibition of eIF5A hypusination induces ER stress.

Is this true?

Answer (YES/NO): YES